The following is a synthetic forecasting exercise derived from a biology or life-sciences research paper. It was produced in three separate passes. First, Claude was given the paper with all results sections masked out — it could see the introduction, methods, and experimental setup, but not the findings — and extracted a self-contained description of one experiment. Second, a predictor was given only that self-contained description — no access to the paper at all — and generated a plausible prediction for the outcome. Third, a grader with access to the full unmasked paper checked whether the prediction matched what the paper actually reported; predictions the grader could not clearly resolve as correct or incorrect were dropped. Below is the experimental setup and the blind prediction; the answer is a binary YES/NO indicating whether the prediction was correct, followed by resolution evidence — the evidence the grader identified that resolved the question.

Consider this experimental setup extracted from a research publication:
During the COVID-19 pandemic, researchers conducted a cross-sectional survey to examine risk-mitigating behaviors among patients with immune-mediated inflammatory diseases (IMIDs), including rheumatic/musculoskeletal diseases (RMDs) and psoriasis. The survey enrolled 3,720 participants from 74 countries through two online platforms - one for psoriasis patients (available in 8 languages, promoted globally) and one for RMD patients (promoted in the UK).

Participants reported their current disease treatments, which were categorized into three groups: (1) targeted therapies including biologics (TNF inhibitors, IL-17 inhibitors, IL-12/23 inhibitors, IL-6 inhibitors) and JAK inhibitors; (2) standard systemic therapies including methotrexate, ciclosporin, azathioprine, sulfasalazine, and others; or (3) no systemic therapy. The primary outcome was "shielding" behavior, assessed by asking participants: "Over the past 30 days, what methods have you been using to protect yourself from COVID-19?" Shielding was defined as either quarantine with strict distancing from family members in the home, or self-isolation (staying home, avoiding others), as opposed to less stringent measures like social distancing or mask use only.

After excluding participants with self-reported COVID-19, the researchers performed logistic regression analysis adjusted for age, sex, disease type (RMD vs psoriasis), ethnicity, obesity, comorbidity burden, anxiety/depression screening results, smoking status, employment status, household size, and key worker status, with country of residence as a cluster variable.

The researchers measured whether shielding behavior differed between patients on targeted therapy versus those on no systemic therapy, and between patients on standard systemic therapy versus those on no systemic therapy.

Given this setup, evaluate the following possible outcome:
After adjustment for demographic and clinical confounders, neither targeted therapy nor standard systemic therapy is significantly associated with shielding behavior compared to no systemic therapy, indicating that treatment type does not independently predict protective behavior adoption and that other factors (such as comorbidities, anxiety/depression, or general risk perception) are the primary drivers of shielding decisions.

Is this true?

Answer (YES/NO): NO